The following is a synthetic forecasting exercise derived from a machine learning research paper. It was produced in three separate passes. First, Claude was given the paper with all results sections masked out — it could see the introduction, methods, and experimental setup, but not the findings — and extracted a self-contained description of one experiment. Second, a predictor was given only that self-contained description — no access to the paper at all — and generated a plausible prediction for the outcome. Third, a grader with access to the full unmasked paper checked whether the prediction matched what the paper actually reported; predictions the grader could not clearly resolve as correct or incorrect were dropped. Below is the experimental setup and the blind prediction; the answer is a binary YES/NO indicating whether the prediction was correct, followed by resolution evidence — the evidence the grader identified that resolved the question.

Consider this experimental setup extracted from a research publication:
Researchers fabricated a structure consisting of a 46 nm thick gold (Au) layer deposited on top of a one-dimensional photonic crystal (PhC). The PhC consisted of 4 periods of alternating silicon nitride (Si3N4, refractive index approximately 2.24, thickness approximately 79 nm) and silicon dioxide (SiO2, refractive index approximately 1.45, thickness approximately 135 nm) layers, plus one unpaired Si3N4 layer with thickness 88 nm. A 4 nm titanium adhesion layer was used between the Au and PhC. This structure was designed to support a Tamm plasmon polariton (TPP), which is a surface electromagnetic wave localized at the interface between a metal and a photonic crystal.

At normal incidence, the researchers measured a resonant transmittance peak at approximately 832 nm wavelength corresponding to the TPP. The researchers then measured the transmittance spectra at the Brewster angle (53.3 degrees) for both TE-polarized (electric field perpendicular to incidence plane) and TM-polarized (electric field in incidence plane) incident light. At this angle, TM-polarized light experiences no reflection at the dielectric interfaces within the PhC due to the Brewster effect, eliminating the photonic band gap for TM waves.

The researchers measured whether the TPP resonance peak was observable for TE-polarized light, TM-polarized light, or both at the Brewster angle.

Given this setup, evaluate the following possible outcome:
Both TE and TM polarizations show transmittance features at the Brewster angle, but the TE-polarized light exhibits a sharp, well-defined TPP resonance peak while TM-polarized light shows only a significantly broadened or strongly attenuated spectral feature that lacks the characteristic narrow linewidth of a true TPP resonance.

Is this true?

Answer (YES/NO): NO